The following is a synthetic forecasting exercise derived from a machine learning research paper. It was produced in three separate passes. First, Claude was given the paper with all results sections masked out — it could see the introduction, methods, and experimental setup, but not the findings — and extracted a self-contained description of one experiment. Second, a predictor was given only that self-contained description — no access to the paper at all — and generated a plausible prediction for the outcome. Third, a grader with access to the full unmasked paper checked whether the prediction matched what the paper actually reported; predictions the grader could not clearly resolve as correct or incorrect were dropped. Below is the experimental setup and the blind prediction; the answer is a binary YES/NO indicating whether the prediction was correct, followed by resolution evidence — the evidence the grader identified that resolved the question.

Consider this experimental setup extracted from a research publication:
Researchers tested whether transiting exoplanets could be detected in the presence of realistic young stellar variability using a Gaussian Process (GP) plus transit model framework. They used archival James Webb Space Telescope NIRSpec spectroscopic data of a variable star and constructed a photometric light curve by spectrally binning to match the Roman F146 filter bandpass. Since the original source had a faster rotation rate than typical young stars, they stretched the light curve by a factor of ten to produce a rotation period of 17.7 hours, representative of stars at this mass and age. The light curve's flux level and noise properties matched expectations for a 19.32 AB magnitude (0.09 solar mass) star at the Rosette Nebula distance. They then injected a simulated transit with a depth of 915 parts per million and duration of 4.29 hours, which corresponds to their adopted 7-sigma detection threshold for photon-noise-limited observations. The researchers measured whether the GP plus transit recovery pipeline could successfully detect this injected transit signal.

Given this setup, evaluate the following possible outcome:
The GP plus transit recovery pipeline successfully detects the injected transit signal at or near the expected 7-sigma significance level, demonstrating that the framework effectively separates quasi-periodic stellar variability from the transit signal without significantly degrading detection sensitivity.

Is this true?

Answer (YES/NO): YES